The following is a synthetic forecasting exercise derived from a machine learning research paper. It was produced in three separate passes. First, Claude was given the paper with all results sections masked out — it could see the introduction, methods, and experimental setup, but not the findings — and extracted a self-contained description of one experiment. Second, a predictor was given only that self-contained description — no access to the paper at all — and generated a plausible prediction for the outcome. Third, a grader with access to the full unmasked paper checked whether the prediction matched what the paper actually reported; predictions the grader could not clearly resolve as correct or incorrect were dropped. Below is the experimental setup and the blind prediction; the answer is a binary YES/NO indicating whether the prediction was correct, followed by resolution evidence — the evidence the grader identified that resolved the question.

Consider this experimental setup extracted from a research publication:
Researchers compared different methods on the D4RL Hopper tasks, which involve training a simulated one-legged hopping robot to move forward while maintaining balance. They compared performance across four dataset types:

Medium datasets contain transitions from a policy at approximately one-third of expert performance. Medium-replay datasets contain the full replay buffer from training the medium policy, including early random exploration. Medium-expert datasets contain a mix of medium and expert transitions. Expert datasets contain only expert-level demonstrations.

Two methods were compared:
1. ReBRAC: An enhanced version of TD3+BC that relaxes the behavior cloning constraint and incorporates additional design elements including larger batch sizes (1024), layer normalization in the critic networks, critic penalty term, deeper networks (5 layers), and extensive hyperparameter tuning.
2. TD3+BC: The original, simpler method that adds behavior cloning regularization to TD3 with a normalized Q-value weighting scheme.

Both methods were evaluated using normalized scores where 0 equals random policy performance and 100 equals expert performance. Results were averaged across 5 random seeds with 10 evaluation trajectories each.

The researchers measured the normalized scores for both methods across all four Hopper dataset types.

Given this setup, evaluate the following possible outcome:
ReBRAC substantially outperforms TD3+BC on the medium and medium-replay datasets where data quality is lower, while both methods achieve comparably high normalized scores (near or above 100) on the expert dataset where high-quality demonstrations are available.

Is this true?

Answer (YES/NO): YES